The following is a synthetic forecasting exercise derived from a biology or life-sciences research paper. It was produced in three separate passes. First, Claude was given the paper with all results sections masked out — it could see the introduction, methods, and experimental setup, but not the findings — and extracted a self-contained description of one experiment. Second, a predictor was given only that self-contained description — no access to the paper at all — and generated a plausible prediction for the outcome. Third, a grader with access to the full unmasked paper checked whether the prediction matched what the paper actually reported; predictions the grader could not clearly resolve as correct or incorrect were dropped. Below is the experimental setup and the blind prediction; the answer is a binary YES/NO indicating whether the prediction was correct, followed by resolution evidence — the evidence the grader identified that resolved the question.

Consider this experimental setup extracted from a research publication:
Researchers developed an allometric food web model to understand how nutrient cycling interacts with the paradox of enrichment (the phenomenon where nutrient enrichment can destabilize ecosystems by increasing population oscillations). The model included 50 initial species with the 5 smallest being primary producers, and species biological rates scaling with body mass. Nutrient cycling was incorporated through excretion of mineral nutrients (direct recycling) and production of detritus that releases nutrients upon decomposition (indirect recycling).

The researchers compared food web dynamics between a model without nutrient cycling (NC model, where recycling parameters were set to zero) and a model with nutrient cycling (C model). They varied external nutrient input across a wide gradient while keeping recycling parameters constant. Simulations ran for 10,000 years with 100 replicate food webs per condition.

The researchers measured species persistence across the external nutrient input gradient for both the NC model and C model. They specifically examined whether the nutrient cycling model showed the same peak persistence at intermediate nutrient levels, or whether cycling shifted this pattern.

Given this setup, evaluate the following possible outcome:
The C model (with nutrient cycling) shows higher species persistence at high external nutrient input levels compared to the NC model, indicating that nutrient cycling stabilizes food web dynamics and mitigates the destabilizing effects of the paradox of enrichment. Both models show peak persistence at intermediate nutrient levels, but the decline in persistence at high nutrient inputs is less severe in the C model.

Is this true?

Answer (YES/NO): NO